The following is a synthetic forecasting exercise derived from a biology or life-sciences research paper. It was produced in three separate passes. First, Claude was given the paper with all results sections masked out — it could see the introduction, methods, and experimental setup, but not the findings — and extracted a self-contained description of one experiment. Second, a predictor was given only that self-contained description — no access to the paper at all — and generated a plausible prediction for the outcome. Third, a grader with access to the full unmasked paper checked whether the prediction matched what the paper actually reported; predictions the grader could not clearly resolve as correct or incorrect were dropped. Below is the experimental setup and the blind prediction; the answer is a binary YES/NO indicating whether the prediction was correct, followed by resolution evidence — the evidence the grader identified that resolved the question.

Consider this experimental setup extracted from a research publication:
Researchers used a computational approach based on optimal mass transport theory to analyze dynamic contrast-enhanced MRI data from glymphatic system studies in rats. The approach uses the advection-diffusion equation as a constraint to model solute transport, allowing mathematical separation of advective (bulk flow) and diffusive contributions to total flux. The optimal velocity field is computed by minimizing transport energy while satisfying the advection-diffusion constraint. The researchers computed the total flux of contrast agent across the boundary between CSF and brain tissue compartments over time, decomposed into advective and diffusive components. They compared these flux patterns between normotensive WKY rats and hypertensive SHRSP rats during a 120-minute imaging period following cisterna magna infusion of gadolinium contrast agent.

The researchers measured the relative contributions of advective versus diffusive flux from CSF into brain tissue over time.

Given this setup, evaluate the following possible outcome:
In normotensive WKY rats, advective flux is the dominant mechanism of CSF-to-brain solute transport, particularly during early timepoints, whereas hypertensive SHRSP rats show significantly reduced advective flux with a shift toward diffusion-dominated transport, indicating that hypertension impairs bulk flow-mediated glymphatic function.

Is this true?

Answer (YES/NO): NO